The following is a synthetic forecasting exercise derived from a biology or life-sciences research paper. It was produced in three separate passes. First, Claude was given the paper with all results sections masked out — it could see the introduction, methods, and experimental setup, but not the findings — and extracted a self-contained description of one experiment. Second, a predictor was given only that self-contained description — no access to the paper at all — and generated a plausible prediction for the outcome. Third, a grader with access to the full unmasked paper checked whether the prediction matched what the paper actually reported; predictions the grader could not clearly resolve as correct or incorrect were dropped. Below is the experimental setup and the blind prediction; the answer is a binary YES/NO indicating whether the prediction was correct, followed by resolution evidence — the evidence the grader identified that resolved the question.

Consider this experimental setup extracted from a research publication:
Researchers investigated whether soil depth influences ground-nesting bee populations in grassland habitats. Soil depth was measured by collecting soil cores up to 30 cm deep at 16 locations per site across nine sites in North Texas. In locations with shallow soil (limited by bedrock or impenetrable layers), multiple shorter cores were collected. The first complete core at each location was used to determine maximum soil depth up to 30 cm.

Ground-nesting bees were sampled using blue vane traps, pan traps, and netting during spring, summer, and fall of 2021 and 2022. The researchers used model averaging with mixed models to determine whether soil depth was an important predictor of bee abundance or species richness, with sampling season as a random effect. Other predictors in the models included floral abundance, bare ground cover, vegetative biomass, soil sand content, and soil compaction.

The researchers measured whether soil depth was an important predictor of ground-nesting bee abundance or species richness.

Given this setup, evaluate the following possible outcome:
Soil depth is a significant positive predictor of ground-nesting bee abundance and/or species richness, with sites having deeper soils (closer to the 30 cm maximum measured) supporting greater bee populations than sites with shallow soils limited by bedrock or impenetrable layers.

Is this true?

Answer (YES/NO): NO